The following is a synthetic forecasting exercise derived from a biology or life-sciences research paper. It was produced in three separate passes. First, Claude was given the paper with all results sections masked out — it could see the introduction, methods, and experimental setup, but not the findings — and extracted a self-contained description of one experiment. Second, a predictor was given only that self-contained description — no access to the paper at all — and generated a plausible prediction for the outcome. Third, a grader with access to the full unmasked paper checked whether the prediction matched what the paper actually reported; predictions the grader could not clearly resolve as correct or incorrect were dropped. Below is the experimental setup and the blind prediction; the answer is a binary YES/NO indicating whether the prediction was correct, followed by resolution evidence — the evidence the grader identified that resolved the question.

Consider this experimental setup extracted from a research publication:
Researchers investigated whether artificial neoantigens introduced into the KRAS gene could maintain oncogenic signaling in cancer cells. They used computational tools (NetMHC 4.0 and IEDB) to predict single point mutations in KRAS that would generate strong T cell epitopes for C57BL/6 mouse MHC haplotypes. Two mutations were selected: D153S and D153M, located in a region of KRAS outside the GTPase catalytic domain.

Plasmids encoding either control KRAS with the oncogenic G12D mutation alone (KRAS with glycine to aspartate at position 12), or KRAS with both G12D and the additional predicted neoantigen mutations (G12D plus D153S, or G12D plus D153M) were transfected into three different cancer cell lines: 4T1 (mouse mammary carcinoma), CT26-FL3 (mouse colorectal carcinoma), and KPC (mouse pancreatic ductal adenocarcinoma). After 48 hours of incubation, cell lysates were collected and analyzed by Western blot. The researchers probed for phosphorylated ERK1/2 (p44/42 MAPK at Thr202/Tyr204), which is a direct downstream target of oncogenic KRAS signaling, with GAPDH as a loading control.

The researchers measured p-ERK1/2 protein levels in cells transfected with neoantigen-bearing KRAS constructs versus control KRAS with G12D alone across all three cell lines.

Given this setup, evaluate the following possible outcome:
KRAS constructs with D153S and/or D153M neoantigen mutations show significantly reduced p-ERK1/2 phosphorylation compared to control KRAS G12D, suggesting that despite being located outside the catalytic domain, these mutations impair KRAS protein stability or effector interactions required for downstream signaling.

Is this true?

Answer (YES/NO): NO